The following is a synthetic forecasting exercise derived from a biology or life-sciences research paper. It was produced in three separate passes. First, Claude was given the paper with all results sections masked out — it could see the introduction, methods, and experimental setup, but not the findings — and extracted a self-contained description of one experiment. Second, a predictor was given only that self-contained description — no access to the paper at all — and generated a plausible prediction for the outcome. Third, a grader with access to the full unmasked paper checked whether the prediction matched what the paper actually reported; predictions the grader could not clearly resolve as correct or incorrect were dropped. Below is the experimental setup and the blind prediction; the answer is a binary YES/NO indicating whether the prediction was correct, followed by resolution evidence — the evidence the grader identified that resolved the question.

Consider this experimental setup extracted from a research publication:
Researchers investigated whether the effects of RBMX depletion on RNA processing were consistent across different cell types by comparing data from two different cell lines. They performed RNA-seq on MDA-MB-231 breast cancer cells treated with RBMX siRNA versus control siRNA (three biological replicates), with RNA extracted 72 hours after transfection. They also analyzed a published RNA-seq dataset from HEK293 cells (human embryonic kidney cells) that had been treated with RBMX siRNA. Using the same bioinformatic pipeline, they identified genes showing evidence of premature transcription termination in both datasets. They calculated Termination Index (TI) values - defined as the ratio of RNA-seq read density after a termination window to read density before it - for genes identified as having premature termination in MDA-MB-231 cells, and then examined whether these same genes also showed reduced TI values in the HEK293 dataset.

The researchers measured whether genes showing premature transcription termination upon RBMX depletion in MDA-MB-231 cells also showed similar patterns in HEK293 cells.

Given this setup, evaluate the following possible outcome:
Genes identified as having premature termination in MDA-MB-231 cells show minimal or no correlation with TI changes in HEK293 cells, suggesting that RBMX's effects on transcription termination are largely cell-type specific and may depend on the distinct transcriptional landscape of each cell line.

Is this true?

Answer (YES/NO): NO